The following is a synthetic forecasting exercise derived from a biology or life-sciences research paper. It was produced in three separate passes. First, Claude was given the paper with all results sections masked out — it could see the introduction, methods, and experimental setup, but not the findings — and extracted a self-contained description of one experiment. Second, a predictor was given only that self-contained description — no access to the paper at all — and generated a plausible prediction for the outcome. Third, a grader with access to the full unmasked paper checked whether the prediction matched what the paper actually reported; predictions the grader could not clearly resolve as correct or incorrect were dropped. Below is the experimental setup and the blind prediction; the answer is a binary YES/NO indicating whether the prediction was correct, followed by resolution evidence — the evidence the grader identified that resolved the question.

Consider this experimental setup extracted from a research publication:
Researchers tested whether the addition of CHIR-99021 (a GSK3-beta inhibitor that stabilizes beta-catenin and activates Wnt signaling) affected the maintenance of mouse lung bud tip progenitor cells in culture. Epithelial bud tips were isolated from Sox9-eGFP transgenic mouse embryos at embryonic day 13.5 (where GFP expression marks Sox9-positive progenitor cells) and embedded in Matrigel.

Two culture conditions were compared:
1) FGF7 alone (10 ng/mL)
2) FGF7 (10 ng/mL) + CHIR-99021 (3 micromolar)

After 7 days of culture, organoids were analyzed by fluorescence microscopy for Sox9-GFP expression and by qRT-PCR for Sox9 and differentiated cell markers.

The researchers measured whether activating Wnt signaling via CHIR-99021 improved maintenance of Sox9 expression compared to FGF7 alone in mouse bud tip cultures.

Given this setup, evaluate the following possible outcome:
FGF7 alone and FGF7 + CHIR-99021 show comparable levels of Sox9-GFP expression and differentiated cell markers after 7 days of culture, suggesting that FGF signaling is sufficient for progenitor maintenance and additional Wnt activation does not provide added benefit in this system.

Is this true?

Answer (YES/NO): NO